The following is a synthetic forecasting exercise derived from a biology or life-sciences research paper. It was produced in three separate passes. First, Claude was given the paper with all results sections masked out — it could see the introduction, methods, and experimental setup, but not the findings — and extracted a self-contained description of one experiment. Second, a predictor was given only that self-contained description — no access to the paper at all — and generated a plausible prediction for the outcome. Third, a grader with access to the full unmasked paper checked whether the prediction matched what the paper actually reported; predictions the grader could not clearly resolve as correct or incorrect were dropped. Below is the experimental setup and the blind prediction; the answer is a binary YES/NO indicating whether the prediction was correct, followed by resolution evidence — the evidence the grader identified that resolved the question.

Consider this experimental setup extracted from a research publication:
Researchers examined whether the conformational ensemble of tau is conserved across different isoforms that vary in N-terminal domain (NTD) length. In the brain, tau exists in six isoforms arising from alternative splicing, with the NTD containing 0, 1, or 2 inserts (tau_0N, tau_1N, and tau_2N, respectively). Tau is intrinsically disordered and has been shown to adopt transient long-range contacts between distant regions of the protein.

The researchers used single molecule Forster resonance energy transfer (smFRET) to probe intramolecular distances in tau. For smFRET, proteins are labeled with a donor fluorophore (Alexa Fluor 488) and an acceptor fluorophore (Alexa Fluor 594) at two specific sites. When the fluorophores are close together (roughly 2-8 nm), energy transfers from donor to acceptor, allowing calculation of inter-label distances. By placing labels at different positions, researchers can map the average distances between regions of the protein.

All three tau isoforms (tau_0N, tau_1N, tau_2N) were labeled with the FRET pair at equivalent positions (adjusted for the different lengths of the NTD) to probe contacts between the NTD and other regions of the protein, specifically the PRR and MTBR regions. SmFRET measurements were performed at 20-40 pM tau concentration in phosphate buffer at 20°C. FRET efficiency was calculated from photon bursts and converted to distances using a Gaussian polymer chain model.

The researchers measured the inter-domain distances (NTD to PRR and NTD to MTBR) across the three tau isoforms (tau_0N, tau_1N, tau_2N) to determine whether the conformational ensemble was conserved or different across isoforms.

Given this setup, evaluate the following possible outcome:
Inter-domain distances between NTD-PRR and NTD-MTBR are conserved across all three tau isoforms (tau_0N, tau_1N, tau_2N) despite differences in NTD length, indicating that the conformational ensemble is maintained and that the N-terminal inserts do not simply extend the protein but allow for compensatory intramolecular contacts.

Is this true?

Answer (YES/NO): YES